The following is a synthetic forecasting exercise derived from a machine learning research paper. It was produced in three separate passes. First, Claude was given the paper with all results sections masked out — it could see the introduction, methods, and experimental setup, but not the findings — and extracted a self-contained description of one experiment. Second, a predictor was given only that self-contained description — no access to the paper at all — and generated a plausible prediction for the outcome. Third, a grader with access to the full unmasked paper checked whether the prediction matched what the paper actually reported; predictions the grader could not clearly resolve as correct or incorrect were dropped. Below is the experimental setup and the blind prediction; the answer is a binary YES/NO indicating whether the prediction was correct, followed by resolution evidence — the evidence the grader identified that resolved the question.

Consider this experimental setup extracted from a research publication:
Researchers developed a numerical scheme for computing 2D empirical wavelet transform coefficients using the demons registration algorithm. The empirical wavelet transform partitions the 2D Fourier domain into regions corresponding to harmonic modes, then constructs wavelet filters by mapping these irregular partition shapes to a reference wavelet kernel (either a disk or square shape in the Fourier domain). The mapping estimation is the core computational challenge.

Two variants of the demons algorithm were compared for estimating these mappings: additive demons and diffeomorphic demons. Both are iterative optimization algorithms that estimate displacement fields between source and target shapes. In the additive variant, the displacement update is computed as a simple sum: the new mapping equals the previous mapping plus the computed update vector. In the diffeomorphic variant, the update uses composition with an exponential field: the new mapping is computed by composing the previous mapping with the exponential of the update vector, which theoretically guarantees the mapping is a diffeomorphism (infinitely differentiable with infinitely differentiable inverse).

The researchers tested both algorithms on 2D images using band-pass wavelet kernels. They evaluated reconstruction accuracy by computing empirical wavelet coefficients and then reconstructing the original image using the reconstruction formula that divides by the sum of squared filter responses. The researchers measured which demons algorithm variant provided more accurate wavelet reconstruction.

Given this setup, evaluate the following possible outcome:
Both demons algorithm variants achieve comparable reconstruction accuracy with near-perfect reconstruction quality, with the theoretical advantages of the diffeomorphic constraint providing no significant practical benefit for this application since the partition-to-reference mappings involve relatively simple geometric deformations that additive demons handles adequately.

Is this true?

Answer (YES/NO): NO